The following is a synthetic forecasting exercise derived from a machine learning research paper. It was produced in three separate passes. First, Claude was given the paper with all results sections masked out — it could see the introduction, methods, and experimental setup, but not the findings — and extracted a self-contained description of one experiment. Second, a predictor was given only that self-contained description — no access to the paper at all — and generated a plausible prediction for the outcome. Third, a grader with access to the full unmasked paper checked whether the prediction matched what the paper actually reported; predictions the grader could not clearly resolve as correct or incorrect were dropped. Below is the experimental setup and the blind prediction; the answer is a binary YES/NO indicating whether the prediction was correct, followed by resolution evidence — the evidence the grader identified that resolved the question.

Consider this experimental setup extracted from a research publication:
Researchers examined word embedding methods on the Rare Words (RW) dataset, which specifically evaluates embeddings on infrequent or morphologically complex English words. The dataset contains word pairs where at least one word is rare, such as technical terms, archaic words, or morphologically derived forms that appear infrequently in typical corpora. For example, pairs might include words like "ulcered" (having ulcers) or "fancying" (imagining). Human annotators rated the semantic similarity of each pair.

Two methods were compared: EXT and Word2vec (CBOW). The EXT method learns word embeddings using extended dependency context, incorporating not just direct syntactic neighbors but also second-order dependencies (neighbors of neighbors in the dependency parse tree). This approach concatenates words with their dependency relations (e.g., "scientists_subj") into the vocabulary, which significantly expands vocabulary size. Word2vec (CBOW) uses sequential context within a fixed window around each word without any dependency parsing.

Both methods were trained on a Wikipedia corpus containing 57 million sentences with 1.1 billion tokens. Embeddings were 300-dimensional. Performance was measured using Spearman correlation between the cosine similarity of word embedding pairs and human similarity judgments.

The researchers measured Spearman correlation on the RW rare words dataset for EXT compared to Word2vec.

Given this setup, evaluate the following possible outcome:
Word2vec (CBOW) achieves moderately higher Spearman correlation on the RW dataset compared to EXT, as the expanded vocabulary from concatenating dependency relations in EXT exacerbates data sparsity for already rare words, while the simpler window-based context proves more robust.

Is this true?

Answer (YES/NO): NO